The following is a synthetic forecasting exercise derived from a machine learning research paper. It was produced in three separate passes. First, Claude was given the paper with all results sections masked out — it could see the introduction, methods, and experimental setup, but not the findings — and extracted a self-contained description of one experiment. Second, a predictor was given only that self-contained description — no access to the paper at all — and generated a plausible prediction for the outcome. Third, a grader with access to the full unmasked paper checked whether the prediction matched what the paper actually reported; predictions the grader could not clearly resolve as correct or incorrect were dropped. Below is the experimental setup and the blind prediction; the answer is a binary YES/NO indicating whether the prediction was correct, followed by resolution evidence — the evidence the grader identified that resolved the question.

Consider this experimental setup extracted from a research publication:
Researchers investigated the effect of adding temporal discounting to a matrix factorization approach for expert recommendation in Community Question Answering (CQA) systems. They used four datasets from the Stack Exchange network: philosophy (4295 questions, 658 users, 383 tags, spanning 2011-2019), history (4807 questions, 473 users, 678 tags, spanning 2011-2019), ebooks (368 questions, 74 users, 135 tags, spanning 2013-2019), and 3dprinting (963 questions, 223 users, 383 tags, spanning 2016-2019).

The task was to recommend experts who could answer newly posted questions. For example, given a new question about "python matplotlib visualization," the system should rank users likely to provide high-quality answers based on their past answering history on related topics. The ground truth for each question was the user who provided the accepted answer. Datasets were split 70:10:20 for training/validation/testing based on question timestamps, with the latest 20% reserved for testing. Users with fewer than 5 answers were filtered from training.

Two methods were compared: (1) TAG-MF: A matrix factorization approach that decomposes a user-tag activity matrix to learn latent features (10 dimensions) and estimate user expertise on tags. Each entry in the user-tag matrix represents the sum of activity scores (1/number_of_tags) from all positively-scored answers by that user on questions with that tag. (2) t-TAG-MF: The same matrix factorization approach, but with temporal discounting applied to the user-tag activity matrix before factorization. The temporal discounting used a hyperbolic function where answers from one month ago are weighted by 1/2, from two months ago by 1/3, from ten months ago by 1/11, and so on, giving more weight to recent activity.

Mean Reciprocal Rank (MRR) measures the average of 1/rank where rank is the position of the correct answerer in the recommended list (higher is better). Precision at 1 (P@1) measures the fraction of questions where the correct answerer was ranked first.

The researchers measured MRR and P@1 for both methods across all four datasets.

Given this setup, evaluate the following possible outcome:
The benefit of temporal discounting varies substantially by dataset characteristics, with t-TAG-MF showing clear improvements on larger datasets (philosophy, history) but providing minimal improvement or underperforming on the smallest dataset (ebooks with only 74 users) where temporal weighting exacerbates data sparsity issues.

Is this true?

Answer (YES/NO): NO